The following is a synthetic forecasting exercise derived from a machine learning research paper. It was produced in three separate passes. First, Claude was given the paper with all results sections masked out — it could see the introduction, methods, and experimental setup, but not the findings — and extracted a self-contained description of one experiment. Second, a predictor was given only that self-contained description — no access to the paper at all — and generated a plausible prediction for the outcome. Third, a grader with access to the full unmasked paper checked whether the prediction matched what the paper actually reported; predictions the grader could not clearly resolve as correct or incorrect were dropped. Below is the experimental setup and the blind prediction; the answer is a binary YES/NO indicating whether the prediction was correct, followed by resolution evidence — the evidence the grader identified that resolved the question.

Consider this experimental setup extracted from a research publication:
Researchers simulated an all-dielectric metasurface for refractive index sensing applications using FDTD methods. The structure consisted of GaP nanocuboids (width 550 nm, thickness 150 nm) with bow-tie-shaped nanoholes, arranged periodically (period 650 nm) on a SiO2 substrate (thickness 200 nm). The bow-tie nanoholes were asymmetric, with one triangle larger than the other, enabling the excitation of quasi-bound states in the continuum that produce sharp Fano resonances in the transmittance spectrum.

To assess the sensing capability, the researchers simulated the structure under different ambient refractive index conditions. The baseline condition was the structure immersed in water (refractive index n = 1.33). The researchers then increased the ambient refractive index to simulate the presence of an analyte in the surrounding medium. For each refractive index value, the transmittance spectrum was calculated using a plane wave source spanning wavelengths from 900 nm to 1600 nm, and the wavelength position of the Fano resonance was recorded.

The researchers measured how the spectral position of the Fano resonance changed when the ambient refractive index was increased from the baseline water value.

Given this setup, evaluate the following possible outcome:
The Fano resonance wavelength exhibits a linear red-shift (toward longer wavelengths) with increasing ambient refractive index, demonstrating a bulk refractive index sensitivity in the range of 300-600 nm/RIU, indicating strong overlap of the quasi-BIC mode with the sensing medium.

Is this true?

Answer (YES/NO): YES